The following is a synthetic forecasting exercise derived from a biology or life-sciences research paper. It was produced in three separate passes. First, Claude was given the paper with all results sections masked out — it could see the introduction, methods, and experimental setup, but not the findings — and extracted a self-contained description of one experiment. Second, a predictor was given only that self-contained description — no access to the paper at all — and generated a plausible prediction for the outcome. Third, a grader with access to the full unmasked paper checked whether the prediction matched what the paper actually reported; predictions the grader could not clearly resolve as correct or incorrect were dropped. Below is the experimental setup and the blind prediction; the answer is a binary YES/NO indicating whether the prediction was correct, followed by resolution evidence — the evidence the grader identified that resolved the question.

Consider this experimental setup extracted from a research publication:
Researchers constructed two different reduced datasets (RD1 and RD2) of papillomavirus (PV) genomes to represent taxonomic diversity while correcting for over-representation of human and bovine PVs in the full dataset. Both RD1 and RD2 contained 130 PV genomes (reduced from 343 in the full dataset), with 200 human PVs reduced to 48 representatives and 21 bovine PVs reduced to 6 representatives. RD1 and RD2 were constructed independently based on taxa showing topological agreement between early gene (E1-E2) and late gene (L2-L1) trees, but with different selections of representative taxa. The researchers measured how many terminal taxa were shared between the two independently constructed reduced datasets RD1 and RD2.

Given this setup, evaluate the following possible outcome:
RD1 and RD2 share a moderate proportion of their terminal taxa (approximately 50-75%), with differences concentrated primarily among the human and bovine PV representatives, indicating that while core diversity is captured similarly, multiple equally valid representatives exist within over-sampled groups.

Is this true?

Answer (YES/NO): NO